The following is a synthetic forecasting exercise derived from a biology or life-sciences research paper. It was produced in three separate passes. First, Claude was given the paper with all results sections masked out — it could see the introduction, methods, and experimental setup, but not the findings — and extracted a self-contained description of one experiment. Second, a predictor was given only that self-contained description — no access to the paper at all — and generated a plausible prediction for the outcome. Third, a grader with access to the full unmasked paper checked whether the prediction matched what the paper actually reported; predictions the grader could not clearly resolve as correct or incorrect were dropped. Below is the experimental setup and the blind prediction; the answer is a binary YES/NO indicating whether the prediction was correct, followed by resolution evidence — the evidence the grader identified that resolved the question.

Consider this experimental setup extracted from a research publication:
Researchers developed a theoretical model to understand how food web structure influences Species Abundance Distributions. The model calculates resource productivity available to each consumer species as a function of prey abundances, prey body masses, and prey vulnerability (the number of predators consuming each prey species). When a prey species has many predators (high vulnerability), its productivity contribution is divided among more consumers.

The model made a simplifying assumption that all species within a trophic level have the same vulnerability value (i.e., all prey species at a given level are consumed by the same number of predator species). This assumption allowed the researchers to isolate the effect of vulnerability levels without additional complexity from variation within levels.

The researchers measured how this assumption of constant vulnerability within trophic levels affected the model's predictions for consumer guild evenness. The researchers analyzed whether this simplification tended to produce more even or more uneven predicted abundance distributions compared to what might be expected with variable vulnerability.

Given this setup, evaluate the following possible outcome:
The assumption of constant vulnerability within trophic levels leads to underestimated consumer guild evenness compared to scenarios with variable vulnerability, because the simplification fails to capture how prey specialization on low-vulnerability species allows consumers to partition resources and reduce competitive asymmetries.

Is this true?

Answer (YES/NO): NO